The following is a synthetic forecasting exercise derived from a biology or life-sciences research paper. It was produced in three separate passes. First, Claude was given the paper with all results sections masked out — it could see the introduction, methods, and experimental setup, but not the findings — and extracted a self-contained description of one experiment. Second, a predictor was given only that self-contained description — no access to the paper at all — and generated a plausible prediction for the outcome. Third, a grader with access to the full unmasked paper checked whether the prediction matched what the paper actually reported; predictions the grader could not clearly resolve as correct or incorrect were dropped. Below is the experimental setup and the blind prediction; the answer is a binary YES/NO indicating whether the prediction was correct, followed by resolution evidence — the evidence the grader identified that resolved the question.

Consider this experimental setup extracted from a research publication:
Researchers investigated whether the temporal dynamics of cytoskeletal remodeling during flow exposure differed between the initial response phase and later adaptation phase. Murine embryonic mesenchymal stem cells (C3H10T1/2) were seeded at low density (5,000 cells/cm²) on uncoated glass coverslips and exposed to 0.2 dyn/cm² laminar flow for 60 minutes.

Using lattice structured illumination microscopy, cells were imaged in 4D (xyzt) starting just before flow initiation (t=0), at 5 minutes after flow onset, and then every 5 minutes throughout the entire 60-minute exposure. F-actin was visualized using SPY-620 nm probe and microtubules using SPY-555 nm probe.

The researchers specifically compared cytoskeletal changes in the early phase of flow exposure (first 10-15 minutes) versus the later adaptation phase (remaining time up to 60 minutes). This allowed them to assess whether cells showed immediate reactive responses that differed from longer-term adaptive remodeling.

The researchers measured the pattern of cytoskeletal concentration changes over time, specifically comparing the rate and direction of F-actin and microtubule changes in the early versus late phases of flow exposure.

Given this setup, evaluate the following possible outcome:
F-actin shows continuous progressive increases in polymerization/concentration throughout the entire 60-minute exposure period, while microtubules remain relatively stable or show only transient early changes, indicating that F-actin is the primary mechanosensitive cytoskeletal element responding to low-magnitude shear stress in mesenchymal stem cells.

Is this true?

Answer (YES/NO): NO